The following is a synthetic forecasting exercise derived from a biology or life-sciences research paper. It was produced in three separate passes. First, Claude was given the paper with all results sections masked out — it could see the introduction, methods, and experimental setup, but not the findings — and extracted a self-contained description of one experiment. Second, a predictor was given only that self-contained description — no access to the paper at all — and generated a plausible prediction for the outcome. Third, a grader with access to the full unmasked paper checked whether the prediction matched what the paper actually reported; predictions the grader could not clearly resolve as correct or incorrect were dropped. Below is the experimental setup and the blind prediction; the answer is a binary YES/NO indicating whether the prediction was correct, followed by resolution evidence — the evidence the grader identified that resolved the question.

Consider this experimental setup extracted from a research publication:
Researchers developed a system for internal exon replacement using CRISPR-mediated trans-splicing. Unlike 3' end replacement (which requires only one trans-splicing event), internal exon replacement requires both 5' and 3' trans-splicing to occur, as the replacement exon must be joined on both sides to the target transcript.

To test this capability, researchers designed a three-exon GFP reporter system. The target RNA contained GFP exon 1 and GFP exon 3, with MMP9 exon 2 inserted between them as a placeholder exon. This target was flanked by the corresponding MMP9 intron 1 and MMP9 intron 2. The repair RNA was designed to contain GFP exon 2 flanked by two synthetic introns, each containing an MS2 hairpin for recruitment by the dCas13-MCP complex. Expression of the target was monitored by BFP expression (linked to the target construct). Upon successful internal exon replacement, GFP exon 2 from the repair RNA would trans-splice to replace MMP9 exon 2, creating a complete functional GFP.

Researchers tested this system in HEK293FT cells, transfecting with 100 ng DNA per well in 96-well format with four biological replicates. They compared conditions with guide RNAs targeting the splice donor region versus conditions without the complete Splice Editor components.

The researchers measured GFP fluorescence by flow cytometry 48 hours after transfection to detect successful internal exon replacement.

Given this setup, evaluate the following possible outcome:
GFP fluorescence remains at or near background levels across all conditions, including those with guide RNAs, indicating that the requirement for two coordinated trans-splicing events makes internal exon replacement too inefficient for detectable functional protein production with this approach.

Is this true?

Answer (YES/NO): NO